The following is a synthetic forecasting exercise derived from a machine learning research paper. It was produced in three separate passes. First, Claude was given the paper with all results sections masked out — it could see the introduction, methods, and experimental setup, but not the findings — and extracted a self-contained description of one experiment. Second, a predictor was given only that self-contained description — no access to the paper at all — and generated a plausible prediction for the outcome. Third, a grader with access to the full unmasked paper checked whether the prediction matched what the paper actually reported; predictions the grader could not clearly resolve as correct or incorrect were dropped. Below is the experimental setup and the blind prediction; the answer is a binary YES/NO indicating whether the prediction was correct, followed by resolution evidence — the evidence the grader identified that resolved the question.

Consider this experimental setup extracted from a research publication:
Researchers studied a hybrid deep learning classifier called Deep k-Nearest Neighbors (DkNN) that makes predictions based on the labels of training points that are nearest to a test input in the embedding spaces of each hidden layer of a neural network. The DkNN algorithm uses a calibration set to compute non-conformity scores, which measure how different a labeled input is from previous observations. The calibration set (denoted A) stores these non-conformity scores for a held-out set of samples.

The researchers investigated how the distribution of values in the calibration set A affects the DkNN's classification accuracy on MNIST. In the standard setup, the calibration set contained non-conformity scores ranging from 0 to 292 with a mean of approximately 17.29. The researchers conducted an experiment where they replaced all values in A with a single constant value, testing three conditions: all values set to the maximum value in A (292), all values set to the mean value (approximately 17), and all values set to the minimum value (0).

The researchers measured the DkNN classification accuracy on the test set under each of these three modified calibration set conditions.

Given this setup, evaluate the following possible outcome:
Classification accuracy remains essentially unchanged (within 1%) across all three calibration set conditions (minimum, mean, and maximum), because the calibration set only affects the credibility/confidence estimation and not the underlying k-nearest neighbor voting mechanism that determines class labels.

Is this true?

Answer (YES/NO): NO